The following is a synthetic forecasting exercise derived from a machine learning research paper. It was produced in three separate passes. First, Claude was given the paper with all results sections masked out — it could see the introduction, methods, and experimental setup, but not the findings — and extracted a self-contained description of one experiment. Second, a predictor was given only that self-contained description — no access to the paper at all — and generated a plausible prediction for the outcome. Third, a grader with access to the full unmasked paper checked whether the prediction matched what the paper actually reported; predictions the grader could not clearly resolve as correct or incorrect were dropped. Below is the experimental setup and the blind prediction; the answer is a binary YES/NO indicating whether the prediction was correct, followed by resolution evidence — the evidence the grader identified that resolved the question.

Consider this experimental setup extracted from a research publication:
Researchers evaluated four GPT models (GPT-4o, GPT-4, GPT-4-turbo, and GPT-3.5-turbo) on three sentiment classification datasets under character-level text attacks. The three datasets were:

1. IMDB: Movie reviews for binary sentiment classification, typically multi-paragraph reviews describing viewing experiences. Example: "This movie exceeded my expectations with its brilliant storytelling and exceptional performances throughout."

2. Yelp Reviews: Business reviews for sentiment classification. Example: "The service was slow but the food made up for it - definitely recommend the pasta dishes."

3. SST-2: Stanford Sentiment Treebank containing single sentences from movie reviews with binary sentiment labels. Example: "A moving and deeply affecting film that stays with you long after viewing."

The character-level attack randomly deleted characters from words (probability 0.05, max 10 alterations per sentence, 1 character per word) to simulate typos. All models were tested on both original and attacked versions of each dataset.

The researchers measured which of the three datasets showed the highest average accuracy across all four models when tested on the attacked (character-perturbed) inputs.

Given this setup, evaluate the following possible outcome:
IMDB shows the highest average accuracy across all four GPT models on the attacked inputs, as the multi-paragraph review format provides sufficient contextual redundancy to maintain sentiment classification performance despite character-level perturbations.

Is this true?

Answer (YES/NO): YES